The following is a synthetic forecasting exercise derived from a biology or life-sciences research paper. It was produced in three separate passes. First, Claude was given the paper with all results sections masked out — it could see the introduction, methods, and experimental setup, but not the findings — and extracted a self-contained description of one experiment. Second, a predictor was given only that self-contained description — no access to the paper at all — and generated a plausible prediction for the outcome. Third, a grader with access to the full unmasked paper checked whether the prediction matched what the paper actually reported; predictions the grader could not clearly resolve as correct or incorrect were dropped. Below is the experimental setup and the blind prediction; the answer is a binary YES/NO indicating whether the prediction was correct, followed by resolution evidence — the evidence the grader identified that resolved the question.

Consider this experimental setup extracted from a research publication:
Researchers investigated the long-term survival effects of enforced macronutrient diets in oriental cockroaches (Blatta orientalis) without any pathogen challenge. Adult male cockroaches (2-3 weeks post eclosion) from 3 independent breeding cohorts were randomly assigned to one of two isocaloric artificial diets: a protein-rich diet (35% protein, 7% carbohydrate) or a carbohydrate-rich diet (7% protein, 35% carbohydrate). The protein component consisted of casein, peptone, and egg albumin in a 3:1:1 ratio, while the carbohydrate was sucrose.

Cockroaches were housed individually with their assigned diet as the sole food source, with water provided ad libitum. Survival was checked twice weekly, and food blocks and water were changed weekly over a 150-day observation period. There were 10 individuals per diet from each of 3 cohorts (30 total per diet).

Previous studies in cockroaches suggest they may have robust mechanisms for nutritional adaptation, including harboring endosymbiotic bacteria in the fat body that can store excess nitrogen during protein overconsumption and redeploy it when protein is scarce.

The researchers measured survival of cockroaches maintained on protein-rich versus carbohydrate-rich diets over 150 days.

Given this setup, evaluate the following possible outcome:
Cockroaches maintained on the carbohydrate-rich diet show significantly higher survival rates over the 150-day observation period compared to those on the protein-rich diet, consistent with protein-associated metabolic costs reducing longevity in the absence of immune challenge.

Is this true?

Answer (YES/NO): YES